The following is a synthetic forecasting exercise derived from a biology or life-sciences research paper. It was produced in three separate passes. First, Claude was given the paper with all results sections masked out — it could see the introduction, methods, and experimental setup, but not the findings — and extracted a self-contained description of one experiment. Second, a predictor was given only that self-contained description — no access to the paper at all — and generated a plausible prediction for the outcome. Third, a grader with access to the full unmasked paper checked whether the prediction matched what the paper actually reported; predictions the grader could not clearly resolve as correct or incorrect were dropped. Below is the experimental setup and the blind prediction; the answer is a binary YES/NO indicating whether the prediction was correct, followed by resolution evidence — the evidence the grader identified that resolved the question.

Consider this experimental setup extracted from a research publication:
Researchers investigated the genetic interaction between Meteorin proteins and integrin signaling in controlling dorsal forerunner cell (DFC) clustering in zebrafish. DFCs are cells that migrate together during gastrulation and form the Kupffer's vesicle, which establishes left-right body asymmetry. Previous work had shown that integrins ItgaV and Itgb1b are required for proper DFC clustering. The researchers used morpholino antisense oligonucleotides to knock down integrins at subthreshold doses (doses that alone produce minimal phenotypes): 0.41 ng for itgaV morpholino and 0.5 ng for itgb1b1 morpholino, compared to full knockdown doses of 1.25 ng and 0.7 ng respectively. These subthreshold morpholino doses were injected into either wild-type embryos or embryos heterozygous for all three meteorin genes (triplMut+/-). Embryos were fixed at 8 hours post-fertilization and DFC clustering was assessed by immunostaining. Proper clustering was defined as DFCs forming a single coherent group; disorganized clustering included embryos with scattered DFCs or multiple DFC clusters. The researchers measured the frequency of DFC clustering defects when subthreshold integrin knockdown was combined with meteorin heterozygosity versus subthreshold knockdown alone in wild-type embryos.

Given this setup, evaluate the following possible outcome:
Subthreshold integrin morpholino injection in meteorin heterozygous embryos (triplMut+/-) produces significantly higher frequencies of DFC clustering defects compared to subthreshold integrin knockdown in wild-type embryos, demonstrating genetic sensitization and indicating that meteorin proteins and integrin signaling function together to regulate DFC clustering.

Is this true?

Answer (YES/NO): YES